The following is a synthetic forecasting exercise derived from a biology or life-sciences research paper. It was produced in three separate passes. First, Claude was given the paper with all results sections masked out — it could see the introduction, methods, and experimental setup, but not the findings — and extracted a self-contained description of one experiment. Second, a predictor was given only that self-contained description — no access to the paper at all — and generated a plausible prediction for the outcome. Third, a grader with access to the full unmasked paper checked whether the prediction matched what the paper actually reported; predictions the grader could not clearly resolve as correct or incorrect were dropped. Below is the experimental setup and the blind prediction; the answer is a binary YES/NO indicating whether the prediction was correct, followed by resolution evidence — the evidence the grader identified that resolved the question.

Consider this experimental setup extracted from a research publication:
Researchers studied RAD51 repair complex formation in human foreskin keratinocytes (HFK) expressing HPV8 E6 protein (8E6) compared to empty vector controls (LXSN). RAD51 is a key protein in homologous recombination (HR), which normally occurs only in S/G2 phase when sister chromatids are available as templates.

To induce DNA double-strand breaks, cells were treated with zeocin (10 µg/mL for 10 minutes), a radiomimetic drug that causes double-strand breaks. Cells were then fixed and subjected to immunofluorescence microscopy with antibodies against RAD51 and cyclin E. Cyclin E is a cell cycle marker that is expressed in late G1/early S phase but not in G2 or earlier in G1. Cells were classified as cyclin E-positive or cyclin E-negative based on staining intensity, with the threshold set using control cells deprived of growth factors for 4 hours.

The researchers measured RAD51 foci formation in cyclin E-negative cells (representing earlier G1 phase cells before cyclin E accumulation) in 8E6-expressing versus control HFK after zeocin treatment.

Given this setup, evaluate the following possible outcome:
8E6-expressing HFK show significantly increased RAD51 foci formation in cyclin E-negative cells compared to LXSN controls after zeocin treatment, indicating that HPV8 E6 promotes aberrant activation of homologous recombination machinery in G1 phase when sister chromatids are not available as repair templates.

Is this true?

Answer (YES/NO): YES